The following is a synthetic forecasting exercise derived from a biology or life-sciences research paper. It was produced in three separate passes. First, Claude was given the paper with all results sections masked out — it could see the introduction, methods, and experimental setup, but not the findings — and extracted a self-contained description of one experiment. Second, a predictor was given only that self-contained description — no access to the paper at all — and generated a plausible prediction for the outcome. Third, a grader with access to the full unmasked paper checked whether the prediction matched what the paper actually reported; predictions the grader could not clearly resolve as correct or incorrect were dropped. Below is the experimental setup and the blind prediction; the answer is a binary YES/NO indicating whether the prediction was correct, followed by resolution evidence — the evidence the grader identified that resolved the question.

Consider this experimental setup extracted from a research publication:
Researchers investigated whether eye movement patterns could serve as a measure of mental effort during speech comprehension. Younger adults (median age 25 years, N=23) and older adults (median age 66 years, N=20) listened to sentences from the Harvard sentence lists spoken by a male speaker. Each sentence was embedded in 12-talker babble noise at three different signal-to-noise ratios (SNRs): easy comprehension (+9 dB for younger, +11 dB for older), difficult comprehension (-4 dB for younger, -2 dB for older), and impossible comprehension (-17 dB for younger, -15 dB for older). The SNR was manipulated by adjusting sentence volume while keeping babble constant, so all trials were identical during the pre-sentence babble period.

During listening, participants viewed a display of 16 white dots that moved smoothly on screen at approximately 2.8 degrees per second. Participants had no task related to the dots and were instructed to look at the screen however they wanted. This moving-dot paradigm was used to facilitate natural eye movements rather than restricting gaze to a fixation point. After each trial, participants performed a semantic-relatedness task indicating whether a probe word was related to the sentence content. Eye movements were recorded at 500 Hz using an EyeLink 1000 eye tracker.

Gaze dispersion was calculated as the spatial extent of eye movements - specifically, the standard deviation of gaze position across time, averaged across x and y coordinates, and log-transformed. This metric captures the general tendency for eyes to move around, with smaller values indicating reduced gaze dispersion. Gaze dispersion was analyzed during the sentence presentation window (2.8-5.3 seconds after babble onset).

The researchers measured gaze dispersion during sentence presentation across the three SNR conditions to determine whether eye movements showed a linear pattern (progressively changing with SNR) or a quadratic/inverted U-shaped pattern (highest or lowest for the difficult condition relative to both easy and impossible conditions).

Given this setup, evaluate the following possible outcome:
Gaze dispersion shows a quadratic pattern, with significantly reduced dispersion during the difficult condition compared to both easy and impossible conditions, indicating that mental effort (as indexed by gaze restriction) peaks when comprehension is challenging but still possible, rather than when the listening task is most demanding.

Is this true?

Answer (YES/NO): NO